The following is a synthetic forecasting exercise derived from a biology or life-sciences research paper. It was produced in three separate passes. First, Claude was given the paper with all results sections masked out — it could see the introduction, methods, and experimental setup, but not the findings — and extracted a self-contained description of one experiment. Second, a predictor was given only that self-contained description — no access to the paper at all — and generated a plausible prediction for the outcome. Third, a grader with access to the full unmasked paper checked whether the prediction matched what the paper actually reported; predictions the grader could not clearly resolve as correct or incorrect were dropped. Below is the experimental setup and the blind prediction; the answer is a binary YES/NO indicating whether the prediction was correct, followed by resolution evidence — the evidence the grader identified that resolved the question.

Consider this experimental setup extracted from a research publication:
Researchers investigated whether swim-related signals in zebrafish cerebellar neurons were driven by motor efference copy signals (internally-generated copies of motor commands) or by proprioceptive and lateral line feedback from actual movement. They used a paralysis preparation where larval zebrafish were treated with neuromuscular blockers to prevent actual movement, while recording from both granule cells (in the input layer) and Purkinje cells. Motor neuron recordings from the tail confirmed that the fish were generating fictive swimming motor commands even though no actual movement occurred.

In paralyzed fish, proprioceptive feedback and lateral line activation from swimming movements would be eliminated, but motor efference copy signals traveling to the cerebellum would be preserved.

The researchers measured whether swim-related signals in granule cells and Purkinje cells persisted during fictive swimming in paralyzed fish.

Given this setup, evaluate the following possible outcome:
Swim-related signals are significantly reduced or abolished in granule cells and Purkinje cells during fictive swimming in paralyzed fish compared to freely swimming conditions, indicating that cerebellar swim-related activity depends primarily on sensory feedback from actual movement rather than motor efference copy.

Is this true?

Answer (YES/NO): NO